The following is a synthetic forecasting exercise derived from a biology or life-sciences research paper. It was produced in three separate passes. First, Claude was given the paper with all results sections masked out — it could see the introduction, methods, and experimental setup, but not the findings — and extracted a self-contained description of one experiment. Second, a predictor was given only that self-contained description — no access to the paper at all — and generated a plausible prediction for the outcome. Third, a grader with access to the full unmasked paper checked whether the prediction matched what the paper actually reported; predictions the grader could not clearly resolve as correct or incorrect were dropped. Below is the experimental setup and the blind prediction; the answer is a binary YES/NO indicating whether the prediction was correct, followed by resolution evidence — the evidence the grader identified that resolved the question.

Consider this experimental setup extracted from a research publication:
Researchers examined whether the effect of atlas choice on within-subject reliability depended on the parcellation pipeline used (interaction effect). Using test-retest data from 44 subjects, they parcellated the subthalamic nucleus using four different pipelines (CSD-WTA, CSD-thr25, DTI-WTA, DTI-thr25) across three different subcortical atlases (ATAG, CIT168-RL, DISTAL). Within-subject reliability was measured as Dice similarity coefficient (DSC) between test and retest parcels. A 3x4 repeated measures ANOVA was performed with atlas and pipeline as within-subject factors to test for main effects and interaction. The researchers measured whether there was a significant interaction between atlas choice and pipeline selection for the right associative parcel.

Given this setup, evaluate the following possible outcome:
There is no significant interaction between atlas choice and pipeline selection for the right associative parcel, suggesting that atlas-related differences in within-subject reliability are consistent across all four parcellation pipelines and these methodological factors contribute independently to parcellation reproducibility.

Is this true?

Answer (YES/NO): YES